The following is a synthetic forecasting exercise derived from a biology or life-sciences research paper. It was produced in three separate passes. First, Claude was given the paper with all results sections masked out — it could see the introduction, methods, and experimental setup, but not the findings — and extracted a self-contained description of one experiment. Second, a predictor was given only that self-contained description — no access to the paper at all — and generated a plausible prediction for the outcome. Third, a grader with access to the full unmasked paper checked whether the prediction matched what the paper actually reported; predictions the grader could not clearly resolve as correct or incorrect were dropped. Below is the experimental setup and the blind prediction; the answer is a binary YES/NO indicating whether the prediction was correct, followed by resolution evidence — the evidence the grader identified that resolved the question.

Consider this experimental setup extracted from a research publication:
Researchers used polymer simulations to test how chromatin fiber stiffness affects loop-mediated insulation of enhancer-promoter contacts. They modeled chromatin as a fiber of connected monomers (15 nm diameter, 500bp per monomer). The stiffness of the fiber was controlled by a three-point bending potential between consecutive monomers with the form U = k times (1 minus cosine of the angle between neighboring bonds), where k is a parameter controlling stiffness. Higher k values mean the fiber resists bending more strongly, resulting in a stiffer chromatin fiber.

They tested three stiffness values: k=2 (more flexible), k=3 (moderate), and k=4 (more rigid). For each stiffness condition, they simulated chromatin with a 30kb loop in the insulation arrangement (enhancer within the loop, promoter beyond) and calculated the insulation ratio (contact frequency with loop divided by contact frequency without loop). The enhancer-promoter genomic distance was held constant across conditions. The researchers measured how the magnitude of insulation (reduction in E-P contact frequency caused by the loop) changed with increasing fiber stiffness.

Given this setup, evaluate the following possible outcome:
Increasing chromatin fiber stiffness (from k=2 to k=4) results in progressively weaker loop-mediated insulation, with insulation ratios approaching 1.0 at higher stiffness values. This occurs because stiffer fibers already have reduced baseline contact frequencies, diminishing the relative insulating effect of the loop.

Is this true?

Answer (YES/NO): NO